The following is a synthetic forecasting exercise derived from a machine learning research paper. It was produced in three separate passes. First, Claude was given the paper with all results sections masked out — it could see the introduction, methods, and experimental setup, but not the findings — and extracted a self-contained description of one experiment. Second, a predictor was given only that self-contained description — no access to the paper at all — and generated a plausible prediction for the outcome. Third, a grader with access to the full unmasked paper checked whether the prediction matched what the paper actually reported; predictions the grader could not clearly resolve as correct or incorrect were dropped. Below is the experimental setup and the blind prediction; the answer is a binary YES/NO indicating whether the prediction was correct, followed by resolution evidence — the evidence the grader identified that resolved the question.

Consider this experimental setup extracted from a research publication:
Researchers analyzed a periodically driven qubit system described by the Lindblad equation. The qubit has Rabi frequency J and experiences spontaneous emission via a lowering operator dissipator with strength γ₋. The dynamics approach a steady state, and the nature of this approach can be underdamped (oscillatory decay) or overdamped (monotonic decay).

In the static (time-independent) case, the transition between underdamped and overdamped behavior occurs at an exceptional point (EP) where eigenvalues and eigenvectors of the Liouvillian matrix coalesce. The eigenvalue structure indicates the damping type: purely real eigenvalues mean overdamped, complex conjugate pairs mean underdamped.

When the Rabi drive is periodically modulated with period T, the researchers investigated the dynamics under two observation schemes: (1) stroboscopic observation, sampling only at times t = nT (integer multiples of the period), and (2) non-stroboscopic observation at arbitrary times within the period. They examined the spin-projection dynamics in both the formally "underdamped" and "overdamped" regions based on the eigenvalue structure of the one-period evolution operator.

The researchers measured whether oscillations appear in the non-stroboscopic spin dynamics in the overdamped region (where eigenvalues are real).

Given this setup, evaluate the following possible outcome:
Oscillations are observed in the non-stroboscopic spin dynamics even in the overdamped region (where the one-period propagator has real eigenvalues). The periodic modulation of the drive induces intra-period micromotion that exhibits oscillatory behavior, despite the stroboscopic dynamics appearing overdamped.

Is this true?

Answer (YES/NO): YES